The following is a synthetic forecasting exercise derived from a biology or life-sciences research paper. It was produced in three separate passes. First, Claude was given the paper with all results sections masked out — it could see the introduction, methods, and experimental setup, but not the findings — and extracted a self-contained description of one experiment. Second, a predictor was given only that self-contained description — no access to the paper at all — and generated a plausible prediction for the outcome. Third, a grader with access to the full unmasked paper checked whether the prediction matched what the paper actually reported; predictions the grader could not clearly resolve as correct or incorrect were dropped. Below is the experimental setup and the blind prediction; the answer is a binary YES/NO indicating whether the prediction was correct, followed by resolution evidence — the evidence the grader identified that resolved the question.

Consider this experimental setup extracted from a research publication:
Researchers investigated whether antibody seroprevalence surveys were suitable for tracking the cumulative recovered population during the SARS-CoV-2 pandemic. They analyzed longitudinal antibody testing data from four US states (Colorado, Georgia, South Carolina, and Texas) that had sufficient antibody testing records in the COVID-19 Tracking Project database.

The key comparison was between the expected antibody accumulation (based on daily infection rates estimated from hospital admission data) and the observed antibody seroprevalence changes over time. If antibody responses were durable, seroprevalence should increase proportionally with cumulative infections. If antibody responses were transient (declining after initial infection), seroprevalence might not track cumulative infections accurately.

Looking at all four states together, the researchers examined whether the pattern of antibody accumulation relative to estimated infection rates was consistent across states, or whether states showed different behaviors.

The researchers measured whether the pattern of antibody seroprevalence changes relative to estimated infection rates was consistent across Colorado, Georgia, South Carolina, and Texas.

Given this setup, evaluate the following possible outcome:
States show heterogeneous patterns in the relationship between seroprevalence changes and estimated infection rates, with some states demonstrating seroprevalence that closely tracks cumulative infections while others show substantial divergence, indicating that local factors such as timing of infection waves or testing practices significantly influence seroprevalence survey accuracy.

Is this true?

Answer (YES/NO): NO